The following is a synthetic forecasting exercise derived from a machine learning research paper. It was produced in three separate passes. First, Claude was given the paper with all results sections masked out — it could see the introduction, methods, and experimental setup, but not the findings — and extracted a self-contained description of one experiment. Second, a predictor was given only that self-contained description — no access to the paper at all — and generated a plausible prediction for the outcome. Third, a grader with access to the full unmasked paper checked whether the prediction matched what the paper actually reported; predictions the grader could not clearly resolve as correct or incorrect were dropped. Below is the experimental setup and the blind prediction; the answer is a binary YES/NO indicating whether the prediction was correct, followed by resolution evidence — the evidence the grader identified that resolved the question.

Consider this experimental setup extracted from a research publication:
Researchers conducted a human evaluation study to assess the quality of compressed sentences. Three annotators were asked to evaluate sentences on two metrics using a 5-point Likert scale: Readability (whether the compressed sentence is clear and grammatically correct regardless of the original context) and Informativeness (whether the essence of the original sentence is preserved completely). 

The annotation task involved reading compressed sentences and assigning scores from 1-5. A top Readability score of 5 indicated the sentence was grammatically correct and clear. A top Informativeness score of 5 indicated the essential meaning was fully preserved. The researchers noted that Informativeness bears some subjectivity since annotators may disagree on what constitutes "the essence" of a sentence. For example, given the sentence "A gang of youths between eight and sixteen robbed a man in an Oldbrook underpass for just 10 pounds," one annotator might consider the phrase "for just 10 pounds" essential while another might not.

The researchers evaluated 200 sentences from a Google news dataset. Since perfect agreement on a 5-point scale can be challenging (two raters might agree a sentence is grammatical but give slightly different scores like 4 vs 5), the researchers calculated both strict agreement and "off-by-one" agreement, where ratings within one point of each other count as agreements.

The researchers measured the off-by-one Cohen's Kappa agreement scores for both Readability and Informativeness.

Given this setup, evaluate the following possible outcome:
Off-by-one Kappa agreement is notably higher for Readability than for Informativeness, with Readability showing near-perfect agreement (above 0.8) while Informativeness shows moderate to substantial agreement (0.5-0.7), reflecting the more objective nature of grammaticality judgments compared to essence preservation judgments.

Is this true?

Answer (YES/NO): NO